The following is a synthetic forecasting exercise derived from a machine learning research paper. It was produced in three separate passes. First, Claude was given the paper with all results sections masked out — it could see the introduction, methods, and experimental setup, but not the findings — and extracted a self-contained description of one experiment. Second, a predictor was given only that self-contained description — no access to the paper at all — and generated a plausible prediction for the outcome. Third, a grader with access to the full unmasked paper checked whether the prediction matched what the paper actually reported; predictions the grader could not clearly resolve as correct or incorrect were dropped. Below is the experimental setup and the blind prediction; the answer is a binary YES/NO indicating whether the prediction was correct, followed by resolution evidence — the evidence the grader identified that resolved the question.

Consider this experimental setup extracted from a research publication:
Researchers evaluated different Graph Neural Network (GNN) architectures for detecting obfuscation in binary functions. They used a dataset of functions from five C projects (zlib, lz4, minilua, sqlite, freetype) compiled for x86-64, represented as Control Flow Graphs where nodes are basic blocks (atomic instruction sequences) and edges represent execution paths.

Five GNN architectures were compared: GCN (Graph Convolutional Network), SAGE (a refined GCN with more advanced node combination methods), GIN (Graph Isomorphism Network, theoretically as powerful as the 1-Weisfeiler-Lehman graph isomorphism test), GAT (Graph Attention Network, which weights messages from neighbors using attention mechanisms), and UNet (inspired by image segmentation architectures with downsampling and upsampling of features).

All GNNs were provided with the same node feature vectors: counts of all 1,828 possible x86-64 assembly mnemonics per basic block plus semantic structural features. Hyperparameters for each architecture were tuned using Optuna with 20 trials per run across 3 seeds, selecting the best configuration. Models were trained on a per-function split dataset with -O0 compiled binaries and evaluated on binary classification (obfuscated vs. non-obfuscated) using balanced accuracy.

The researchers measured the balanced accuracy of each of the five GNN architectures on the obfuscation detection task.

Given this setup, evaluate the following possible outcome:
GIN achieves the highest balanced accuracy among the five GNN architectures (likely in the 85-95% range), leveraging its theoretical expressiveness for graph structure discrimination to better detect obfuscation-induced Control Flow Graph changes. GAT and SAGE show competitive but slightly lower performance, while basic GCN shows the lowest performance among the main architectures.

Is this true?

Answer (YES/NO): NO